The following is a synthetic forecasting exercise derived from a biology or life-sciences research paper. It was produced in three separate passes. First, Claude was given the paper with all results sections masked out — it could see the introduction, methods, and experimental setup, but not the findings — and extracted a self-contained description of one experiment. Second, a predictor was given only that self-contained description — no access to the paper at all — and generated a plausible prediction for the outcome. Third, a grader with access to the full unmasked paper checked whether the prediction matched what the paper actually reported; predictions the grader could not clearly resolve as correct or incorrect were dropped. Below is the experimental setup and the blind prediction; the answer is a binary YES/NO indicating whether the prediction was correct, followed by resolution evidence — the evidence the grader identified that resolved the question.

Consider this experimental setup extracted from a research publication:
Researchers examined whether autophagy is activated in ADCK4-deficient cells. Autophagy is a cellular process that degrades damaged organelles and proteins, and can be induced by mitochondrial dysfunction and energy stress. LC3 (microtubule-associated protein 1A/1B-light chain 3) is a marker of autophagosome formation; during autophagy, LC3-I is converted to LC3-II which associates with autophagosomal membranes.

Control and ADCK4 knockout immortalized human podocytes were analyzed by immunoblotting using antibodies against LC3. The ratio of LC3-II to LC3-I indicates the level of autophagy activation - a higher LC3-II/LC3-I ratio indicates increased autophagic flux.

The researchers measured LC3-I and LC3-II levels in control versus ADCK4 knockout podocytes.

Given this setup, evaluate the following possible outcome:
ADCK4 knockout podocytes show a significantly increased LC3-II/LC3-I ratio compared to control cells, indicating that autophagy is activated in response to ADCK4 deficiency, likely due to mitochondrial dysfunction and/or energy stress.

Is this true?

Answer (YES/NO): NO